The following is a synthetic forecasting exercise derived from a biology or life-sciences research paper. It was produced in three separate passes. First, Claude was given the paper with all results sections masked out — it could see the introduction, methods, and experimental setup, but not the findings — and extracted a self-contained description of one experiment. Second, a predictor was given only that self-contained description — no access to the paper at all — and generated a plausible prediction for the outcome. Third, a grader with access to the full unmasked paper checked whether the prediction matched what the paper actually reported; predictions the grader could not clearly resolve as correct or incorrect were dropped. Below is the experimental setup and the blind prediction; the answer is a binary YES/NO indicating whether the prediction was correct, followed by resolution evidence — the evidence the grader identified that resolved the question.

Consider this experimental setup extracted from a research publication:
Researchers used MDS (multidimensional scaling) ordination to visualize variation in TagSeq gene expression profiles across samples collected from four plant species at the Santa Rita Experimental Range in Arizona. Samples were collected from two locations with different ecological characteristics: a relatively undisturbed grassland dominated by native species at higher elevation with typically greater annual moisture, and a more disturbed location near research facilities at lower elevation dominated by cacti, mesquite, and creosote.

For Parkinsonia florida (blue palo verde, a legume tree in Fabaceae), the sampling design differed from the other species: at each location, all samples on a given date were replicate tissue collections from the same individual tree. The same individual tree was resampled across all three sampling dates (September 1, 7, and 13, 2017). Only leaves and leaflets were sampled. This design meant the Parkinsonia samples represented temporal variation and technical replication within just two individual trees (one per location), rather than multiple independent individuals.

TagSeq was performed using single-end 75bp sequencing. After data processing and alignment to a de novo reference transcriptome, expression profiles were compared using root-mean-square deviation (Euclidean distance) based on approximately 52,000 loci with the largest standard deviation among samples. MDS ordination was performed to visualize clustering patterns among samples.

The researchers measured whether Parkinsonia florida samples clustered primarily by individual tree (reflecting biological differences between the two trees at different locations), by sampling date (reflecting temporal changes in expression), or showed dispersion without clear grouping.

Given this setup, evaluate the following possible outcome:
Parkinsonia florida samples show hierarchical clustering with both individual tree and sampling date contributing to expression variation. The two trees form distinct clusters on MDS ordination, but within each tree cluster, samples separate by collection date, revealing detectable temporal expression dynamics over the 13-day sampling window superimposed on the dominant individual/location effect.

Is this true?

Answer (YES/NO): NO